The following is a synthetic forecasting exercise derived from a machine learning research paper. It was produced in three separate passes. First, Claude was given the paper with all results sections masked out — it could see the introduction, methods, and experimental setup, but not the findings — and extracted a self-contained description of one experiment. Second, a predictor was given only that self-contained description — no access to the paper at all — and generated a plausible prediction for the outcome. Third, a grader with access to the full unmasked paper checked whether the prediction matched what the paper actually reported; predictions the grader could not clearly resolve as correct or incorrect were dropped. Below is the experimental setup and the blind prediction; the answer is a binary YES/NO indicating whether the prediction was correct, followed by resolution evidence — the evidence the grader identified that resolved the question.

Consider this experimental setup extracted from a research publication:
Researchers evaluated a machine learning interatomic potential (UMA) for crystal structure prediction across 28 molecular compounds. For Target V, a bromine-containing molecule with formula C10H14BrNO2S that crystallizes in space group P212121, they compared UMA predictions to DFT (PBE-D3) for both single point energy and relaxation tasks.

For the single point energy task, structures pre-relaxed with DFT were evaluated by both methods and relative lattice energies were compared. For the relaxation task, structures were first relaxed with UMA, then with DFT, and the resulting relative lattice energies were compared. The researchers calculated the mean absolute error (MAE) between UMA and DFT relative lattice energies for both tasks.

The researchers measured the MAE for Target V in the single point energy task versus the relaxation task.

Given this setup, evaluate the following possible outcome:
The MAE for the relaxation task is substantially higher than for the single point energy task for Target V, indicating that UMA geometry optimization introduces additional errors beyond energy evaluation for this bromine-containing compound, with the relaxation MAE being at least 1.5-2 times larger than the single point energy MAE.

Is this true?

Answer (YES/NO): YES